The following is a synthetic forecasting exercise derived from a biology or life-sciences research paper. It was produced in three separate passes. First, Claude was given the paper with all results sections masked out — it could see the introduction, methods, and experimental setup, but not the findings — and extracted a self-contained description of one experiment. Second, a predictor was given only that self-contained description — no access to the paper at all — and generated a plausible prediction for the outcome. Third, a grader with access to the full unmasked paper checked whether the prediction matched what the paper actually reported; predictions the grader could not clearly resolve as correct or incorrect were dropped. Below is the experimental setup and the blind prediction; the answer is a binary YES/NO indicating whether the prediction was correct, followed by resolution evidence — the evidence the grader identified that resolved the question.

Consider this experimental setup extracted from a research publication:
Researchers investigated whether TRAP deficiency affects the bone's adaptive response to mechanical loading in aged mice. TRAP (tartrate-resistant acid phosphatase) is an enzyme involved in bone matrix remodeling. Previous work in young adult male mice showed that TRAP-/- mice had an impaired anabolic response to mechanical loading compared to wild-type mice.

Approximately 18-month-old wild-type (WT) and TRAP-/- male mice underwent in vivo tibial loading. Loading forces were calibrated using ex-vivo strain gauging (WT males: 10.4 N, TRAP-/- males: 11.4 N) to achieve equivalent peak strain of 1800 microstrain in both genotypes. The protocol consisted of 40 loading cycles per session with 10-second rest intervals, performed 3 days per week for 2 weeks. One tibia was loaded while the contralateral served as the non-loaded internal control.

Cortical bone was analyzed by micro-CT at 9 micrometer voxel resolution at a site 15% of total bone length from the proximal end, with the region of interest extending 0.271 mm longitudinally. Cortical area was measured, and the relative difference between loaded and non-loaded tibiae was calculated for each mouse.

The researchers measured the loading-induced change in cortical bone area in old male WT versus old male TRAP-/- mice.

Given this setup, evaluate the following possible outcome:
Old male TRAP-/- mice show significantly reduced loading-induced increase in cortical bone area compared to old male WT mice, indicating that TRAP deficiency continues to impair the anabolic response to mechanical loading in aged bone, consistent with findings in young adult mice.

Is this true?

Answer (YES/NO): YES